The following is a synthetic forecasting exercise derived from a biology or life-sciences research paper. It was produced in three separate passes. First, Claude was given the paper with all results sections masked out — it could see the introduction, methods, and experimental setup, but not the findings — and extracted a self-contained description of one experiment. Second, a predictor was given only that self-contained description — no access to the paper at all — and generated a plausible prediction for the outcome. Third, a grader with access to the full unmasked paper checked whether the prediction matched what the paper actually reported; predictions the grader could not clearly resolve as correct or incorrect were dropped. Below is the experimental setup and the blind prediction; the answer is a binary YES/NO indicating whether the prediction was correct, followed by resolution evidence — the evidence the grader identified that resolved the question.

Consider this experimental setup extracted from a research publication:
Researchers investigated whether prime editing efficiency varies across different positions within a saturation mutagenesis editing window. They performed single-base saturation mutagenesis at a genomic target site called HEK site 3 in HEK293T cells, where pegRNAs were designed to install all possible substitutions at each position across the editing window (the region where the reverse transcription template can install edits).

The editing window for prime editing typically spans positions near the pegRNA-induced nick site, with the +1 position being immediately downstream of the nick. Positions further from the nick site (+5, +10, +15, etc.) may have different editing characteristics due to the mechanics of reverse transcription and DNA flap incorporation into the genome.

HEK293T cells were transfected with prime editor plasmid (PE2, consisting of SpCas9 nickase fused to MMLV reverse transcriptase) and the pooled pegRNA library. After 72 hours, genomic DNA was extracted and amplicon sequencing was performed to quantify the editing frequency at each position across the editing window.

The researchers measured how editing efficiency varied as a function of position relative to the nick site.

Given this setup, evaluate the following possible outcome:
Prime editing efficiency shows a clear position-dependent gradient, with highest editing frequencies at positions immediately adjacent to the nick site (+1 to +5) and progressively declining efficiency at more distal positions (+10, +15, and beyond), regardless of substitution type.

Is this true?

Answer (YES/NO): NO